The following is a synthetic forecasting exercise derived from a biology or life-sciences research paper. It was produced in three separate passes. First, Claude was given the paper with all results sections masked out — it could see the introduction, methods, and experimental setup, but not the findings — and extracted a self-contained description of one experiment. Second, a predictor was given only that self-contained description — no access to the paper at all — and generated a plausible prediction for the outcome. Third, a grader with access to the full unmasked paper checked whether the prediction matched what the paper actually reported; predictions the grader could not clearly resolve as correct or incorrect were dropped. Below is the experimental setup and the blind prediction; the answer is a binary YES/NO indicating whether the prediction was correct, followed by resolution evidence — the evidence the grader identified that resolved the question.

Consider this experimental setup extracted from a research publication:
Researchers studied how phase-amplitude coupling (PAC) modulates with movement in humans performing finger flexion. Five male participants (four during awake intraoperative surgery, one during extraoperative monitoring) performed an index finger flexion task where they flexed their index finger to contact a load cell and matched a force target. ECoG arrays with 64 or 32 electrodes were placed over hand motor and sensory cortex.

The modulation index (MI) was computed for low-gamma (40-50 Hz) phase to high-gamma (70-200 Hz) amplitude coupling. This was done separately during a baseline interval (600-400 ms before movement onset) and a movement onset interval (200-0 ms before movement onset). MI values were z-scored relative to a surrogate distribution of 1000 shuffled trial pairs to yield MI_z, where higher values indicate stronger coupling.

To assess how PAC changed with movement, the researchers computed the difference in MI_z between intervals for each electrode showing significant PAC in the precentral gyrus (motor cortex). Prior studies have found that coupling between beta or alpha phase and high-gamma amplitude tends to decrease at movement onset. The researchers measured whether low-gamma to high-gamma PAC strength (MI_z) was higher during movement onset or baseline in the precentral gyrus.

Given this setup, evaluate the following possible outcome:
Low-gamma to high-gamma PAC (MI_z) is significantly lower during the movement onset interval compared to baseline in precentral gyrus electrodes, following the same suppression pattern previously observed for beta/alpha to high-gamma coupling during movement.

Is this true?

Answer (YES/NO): YES